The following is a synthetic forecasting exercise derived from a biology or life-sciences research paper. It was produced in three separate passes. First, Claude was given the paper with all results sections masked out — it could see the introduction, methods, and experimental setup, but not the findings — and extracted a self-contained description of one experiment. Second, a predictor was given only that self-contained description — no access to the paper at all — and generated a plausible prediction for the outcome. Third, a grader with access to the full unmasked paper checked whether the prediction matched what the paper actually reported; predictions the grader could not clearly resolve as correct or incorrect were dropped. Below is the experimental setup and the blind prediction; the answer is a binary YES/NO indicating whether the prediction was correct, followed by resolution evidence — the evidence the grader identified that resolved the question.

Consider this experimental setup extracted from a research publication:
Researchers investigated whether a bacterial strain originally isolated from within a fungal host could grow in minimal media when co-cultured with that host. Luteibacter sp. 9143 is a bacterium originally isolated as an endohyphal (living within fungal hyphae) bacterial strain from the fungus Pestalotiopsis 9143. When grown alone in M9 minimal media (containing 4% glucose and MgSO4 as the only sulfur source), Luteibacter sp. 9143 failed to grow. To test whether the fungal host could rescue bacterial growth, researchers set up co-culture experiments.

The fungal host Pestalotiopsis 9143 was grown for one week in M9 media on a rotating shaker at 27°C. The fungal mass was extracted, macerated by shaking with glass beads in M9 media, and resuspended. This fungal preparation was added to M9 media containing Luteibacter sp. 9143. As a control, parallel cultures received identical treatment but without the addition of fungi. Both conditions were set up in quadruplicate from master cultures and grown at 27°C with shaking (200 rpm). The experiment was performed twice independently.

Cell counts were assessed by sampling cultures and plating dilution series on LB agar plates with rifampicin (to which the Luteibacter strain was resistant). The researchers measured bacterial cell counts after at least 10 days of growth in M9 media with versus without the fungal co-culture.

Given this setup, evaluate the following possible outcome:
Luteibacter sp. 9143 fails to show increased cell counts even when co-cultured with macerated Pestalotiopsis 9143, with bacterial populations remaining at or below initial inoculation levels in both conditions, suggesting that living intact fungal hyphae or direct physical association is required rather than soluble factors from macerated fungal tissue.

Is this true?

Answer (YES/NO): NO